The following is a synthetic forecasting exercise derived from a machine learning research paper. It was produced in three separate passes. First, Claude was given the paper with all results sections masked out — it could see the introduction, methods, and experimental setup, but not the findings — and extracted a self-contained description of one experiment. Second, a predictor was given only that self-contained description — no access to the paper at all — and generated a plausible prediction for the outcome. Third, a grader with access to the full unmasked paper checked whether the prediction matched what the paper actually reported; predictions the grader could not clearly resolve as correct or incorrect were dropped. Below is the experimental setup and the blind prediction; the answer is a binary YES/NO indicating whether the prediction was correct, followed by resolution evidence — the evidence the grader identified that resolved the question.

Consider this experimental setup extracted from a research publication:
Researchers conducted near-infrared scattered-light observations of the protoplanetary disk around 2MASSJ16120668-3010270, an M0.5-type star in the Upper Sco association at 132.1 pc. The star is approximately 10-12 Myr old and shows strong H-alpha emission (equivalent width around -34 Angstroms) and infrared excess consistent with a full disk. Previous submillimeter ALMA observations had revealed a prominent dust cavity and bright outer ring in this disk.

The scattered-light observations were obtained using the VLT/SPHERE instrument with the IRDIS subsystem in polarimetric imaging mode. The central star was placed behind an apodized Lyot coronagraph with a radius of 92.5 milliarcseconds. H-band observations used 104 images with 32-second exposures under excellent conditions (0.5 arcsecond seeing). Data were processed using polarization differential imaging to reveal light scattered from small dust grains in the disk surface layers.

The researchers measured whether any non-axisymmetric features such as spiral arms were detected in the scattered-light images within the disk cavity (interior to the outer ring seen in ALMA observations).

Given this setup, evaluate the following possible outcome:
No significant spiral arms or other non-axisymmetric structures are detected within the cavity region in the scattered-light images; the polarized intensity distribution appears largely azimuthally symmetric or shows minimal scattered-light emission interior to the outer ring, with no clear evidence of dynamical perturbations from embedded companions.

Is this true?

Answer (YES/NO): NO